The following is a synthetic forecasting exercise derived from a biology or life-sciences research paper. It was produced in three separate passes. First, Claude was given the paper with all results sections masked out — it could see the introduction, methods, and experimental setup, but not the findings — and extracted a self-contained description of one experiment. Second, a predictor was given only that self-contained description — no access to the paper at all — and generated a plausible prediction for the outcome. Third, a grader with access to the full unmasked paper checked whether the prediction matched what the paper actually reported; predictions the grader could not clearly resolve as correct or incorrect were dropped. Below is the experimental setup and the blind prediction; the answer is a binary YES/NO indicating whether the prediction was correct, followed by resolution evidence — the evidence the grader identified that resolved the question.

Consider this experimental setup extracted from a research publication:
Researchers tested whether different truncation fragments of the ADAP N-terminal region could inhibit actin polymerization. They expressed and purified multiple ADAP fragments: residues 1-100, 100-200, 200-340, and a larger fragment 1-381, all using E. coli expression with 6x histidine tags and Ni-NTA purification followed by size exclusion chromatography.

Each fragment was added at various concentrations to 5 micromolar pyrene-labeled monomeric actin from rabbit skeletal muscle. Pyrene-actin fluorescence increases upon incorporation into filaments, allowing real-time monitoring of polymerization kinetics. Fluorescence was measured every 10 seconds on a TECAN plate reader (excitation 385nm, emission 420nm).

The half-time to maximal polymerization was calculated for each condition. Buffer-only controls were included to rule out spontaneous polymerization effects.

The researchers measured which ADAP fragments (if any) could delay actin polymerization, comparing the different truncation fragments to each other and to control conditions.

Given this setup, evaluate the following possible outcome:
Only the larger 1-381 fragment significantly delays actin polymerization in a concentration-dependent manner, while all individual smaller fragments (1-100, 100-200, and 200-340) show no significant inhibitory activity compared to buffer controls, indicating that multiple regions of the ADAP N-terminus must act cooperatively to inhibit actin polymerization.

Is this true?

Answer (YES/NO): NO